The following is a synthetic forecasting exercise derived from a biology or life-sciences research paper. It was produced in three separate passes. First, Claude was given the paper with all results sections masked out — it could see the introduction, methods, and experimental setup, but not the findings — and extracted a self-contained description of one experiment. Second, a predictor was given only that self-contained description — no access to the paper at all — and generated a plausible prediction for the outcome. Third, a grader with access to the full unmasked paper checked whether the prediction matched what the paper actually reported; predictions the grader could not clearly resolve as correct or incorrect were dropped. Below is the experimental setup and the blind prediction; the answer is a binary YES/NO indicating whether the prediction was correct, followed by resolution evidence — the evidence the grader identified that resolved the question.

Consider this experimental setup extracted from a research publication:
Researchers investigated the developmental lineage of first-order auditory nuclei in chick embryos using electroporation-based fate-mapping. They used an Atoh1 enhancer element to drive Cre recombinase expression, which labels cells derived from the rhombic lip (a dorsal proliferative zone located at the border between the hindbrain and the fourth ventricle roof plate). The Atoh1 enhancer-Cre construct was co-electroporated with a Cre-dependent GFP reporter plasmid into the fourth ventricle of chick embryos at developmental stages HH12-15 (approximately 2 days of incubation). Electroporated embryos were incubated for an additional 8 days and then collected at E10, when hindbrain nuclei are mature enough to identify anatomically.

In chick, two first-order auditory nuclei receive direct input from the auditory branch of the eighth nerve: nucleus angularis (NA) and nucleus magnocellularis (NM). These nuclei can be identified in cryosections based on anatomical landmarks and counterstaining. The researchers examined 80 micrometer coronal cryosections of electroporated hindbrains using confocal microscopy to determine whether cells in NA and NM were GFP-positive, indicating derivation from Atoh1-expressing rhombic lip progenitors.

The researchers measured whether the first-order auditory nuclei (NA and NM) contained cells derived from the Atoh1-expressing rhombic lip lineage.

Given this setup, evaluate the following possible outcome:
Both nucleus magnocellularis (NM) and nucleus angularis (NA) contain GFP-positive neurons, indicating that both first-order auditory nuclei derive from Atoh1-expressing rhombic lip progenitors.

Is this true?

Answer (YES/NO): YES